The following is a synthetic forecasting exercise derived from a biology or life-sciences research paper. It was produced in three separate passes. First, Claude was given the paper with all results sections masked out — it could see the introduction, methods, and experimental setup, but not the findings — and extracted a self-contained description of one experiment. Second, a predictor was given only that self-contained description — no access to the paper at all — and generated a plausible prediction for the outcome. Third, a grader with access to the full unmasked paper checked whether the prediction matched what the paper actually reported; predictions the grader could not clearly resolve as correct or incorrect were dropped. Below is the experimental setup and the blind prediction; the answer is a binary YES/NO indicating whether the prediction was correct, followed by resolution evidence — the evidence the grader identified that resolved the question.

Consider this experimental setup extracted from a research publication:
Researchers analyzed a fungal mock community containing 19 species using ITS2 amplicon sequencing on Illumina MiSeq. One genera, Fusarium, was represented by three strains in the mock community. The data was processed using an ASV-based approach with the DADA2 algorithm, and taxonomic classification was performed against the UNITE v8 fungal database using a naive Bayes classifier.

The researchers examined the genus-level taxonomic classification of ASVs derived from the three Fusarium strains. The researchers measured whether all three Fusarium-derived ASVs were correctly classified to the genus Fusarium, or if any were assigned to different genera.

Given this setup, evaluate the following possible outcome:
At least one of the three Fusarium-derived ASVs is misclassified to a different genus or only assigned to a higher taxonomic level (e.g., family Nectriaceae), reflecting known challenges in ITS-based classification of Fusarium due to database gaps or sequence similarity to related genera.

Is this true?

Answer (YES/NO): YES